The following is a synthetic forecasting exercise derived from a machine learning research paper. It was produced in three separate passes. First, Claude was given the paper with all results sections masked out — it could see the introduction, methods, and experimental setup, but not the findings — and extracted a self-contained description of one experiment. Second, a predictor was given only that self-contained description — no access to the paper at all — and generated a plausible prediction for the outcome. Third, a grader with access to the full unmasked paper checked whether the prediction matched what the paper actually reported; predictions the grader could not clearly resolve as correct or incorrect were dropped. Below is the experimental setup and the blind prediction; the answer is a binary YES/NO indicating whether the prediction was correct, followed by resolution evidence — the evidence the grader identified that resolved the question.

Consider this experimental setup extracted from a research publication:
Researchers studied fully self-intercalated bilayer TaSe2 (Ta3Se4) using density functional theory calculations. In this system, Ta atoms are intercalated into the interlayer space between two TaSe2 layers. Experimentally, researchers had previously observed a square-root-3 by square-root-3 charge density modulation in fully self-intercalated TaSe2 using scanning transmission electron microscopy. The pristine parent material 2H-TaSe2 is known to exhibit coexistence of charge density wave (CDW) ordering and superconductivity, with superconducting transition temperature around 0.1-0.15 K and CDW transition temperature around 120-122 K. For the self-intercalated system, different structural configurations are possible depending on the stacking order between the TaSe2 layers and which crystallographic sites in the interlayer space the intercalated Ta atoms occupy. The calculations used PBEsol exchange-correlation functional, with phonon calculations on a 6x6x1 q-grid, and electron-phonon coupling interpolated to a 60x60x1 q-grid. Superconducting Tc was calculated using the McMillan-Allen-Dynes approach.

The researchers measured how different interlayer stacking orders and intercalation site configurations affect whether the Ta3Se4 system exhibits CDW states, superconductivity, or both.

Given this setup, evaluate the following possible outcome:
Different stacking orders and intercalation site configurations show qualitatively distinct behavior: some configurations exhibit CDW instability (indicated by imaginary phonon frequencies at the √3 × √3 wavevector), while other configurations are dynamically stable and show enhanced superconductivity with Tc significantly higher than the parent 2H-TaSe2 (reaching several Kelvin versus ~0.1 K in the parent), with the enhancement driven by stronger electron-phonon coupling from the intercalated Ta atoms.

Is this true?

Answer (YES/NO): NO